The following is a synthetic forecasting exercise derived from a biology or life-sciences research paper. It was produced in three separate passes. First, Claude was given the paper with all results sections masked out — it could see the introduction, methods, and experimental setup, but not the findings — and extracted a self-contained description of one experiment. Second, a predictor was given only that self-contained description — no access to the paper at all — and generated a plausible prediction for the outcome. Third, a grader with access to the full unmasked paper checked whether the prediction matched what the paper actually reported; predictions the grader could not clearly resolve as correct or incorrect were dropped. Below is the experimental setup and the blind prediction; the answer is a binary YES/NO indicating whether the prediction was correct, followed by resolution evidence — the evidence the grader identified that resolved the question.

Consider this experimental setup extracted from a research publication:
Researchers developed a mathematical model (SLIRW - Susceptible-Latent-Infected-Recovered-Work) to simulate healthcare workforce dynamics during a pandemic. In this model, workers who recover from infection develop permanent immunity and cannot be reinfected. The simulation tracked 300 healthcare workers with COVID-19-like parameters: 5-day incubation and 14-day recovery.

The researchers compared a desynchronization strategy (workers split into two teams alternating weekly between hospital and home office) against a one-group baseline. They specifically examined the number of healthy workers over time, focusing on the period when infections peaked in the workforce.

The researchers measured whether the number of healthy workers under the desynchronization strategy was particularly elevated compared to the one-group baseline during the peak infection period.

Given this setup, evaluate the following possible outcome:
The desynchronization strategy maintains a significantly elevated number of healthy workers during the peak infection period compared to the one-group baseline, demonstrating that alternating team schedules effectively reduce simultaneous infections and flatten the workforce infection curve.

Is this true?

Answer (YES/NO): YES